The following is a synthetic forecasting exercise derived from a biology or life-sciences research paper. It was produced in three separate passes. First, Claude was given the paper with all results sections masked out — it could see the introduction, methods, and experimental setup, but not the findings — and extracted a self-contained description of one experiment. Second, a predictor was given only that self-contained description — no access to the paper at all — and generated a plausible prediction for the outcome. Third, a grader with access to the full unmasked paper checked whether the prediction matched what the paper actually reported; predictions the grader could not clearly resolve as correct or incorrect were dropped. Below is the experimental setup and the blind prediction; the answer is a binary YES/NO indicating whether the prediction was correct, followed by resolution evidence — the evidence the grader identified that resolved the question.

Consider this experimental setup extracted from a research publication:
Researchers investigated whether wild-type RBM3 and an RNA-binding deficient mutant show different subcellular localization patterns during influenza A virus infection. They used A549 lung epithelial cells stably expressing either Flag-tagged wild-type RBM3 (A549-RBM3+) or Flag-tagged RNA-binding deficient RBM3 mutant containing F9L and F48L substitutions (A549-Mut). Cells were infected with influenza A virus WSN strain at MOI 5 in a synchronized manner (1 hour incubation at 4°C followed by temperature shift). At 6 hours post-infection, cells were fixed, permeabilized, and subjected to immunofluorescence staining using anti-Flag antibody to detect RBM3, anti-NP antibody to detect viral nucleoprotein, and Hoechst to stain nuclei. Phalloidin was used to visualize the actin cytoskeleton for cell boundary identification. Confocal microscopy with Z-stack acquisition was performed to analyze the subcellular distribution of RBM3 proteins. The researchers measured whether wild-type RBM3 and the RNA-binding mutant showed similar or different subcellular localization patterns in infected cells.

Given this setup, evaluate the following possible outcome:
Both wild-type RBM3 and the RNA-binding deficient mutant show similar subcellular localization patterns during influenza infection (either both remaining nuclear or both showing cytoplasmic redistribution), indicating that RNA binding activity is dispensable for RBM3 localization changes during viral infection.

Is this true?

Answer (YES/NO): NO